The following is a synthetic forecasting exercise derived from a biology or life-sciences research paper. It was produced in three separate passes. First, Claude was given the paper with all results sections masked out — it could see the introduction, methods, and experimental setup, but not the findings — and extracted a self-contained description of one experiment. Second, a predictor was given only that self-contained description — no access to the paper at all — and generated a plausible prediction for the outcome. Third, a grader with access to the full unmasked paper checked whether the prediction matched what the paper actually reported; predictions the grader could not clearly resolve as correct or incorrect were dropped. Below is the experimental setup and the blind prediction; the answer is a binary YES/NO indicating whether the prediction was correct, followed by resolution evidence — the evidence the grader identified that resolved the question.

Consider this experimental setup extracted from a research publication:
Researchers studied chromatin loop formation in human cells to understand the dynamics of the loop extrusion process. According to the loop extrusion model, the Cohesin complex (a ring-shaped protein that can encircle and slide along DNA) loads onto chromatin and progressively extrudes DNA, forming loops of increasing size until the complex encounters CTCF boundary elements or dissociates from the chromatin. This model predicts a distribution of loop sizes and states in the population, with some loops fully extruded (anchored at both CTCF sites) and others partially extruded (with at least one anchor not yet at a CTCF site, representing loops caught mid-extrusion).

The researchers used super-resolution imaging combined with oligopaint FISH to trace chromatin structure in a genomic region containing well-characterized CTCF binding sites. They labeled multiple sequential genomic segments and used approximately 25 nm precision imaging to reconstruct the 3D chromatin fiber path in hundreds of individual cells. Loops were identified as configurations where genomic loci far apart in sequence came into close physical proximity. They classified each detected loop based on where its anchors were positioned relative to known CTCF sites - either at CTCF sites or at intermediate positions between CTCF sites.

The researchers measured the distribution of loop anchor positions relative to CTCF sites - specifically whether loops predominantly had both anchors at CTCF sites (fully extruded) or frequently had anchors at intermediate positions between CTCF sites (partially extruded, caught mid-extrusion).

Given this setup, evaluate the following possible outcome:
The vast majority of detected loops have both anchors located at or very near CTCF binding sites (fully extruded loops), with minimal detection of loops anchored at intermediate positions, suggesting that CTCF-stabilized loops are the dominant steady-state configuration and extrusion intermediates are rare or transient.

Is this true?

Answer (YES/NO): NO